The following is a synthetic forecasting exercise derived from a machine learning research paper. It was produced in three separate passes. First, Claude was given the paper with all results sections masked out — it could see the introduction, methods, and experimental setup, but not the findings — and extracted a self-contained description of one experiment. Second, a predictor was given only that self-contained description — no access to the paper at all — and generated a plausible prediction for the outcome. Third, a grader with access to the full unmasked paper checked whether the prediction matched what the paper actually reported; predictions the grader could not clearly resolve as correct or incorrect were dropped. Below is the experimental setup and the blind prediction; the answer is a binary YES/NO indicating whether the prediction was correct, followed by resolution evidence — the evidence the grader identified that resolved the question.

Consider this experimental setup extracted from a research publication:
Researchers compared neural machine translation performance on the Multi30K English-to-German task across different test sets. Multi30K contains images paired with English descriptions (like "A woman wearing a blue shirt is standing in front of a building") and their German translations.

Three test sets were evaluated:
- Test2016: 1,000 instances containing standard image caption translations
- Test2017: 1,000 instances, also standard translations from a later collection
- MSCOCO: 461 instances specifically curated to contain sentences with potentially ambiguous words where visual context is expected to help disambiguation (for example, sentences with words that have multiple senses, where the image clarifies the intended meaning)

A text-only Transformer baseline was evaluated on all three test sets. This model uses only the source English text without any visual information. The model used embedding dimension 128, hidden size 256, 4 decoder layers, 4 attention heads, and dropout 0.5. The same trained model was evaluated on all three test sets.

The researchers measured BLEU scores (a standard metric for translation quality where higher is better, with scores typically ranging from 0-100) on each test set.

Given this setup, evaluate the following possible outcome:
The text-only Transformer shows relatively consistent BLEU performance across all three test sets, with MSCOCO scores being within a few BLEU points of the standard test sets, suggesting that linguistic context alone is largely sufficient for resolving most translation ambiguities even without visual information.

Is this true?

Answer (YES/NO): NO